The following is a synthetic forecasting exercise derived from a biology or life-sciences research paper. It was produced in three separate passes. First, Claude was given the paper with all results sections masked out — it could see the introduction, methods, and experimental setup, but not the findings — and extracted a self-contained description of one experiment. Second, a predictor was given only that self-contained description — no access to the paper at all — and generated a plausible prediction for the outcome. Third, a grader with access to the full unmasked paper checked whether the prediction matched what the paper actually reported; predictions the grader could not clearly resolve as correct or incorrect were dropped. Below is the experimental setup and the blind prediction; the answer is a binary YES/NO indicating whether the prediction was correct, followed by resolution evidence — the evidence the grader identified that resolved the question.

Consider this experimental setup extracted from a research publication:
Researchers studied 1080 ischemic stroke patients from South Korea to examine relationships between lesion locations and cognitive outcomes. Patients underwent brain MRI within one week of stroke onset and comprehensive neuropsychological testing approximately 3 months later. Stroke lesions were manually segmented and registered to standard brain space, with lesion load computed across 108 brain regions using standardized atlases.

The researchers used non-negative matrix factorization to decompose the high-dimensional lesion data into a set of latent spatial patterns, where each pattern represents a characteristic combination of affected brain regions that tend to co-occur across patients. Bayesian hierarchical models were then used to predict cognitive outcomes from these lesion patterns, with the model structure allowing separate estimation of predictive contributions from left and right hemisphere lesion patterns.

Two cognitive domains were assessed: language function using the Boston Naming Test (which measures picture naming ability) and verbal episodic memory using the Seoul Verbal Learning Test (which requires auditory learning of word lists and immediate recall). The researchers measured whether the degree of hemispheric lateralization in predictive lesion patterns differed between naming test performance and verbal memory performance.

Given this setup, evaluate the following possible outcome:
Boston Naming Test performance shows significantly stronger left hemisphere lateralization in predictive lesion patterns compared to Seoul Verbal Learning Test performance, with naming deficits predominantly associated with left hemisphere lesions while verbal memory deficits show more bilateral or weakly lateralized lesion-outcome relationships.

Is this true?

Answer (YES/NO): NO